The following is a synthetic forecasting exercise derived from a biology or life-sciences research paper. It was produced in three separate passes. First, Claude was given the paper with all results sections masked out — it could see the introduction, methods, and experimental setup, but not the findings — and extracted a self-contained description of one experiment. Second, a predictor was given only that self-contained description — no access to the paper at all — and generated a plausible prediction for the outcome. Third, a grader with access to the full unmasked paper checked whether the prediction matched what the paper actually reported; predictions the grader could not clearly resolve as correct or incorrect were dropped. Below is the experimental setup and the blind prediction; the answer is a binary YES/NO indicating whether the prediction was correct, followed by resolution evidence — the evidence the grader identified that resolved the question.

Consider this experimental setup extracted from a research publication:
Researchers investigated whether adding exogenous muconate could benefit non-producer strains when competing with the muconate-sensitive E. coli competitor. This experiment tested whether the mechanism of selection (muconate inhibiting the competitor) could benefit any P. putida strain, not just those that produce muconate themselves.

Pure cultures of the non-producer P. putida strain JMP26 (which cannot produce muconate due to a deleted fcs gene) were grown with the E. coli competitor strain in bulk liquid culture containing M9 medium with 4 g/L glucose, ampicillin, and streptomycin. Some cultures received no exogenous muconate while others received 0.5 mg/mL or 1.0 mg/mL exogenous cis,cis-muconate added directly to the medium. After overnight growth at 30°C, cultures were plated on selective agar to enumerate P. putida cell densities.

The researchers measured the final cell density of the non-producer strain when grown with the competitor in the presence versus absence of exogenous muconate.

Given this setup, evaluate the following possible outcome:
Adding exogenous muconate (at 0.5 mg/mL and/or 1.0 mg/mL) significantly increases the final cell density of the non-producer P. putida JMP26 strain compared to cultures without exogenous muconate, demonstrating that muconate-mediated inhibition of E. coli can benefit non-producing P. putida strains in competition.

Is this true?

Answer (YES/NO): YES